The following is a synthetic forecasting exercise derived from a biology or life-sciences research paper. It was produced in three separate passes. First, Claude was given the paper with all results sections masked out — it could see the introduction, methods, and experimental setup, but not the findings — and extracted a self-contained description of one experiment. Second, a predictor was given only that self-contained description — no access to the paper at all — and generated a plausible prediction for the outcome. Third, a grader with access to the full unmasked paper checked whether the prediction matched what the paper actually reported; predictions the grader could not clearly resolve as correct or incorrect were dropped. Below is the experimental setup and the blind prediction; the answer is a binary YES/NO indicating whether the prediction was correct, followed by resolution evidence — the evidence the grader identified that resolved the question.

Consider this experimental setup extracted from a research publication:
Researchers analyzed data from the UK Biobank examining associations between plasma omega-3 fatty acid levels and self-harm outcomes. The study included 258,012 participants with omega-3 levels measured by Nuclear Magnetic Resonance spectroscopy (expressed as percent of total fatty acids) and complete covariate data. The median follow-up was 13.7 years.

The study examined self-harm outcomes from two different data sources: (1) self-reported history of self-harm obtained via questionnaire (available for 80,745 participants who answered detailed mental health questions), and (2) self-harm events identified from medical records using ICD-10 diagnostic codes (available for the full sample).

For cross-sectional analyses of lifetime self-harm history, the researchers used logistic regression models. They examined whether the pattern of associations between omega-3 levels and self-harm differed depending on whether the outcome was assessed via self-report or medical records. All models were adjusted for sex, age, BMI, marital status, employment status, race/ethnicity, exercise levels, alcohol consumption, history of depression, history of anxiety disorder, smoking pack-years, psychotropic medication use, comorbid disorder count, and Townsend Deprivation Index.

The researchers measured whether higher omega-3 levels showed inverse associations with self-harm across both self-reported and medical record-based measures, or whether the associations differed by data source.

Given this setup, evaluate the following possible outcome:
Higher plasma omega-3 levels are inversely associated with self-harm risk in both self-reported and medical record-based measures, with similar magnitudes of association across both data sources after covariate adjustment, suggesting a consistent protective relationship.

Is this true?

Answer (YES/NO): NO